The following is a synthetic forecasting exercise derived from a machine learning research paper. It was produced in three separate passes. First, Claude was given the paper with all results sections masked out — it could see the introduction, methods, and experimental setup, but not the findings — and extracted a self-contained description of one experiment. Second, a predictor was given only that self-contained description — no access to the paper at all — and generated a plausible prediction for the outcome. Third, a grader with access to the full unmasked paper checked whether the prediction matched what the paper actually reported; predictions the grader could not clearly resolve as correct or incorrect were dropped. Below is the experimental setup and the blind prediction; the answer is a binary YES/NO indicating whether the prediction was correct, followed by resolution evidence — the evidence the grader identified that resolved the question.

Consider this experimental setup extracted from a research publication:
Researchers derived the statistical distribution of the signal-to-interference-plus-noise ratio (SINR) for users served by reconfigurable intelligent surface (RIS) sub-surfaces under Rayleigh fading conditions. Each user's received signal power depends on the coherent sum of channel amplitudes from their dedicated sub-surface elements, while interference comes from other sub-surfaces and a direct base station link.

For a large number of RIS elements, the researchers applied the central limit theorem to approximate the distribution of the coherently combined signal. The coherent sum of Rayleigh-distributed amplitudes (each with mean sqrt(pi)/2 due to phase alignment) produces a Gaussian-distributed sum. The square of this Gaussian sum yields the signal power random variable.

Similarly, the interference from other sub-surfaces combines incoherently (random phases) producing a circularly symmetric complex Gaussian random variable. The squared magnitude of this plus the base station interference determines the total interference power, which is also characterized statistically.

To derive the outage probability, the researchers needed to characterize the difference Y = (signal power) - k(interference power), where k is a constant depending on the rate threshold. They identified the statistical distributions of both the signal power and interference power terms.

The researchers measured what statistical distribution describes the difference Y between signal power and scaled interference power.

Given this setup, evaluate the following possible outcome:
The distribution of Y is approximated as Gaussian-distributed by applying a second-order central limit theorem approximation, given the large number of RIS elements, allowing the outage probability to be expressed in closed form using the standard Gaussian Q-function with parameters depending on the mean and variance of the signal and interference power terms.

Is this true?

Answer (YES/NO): NO